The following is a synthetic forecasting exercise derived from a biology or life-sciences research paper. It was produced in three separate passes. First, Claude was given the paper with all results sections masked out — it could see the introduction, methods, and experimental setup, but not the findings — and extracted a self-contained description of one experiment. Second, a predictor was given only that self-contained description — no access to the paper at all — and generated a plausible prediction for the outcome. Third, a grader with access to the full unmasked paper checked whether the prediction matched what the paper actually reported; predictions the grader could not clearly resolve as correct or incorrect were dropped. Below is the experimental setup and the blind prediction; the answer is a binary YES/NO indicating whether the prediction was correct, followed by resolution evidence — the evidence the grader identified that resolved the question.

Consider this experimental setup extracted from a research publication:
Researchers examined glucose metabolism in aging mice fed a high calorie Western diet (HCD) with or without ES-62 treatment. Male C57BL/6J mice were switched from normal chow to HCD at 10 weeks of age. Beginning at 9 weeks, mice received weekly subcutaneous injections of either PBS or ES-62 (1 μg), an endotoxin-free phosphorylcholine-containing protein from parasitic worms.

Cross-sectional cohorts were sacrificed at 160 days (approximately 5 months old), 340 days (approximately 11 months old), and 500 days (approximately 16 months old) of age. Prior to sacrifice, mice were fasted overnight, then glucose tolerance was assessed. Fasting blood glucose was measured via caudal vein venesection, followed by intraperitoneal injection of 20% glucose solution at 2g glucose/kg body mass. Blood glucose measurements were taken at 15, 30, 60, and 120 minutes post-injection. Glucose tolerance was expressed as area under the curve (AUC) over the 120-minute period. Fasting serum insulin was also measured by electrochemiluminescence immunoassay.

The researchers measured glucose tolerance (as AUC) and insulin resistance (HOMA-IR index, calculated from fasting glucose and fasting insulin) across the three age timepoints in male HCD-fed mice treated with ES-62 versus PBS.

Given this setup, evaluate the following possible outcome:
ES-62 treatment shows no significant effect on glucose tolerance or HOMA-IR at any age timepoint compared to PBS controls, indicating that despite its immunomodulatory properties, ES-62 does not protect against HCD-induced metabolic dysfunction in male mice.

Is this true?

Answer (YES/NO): YES